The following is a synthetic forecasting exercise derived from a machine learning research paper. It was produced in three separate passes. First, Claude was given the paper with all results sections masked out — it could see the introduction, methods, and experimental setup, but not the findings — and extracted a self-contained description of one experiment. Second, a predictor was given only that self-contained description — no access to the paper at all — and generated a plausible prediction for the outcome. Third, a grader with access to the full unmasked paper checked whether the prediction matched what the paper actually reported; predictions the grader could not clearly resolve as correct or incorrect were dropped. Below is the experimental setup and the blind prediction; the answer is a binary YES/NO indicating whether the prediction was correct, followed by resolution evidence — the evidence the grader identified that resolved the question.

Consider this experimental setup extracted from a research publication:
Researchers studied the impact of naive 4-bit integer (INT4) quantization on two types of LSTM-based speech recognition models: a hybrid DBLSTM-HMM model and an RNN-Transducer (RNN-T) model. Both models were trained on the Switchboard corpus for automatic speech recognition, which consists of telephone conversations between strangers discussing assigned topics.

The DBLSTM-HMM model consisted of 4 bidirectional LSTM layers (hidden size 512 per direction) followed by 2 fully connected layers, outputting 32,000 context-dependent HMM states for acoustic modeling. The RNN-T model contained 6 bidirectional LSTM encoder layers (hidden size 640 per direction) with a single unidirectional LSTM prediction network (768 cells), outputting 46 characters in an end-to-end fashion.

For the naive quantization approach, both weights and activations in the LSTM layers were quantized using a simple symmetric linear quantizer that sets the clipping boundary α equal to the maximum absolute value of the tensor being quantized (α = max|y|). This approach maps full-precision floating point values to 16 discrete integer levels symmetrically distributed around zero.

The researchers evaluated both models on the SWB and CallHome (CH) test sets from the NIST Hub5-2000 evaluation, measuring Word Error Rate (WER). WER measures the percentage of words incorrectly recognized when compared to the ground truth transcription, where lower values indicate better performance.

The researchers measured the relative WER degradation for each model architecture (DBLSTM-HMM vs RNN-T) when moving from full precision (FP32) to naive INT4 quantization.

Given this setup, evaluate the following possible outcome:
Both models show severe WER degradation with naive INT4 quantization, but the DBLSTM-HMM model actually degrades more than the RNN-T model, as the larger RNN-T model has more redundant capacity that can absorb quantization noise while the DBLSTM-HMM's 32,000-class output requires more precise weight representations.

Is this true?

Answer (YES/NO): NO